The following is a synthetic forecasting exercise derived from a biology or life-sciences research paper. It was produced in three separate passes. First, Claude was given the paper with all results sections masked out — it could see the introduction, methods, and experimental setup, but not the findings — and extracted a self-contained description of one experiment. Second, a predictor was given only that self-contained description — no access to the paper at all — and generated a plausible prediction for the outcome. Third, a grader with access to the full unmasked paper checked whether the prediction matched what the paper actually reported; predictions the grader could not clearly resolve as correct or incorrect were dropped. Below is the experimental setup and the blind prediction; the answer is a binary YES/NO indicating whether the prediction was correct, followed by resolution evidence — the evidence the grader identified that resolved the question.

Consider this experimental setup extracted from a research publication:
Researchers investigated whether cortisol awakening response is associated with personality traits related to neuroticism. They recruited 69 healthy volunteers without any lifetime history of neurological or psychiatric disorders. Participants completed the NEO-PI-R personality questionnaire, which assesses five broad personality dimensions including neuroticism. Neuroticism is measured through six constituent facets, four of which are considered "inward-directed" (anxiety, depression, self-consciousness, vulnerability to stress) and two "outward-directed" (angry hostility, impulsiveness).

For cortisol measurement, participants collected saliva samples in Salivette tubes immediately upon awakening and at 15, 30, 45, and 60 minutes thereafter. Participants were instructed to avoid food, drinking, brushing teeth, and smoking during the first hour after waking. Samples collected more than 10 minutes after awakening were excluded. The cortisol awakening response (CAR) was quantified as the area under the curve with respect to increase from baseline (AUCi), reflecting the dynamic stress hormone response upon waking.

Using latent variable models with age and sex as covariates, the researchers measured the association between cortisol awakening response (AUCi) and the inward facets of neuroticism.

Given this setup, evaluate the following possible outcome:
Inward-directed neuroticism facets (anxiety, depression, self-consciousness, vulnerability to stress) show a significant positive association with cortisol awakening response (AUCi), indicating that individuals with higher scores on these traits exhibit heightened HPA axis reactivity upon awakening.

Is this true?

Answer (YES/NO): NO